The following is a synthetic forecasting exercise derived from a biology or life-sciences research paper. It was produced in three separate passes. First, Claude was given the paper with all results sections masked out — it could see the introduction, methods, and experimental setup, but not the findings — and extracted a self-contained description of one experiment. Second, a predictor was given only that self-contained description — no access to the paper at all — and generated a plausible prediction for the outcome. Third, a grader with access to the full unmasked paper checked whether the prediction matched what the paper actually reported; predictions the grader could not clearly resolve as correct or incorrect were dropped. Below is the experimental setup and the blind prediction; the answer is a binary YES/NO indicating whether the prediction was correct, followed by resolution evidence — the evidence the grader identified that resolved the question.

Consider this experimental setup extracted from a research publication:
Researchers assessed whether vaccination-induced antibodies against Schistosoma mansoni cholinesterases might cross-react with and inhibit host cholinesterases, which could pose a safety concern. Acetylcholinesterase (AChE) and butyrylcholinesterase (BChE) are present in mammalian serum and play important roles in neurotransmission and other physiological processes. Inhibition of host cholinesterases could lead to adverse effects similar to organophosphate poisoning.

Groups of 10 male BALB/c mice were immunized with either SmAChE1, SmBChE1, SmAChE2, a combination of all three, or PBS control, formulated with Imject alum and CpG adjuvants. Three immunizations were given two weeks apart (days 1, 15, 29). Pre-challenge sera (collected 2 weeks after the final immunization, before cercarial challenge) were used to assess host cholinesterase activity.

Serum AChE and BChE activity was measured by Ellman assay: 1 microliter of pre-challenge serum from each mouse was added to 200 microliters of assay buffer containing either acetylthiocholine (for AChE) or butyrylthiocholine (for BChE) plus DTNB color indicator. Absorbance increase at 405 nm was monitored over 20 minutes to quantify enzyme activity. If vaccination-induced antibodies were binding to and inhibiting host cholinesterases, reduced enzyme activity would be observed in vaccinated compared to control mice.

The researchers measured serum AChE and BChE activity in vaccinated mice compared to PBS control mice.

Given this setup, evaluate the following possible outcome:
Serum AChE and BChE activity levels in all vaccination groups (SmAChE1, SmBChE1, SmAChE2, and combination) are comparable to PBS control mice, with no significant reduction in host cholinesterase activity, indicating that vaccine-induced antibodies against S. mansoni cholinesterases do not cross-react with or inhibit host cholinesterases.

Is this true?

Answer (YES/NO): YES